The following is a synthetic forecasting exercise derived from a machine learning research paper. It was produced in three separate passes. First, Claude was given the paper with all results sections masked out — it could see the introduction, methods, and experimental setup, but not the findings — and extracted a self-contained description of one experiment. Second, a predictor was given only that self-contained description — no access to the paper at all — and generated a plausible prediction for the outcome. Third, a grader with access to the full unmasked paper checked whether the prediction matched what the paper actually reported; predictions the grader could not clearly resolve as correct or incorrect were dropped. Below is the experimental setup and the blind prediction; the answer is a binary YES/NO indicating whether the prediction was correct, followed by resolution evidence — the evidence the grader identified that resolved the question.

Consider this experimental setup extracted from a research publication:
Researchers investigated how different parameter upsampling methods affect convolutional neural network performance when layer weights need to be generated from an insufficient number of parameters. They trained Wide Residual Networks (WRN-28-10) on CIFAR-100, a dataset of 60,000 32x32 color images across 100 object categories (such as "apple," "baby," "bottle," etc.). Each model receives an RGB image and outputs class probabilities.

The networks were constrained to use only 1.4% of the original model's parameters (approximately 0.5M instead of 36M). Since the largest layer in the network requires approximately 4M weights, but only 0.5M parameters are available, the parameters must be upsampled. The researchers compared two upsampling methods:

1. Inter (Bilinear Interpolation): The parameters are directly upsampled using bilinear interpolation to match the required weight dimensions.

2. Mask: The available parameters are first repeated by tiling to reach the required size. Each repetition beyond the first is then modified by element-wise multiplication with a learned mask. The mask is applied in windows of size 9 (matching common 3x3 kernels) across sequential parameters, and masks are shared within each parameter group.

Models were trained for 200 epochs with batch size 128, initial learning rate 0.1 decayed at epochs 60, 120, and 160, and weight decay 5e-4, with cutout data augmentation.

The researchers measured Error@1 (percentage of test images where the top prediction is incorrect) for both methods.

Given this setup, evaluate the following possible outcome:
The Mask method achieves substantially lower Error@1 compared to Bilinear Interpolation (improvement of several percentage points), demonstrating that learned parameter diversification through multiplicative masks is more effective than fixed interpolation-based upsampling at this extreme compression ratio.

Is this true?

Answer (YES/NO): NO